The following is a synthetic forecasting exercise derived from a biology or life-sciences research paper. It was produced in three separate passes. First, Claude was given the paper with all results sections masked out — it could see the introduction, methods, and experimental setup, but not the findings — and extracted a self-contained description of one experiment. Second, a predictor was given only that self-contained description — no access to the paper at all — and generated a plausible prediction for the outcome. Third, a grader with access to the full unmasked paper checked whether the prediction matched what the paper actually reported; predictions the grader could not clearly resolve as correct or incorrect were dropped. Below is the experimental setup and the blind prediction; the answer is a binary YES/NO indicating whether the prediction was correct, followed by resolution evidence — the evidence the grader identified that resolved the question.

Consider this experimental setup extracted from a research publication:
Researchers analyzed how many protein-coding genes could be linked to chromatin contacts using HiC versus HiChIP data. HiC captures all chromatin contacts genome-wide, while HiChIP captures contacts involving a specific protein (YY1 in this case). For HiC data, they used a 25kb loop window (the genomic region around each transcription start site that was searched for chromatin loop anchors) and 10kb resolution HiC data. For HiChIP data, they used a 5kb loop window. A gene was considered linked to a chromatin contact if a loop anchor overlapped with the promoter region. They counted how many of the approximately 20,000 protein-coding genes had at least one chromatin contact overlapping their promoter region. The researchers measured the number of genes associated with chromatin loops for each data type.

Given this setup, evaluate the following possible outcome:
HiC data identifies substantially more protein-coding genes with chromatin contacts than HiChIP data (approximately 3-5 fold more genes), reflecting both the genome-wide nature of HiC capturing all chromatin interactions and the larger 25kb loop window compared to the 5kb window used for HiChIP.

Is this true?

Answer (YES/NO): NO